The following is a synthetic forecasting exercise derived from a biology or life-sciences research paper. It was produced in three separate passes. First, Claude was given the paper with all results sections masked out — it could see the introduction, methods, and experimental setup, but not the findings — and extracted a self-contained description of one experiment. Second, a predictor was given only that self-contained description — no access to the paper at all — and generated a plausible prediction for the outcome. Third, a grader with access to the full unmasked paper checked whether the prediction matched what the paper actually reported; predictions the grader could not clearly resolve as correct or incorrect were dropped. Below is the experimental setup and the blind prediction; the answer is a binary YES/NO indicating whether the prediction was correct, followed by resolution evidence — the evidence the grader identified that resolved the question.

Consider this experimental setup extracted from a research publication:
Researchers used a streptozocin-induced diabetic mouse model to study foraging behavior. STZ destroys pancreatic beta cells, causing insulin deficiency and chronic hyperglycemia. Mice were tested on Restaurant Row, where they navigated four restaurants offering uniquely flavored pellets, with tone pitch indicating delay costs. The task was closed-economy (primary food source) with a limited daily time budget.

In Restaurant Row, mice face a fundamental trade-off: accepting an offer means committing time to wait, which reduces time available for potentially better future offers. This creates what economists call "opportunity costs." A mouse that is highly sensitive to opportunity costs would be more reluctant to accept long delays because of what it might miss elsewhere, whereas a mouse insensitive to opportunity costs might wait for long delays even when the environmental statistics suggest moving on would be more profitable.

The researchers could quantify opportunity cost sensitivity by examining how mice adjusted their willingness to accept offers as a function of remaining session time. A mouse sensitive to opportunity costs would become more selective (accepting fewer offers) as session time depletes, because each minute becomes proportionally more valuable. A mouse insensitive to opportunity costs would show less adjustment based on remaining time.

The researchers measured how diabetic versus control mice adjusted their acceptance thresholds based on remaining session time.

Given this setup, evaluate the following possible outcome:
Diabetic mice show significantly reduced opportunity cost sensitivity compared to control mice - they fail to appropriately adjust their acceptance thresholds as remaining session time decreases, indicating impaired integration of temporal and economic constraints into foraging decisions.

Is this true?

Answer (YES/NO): YES